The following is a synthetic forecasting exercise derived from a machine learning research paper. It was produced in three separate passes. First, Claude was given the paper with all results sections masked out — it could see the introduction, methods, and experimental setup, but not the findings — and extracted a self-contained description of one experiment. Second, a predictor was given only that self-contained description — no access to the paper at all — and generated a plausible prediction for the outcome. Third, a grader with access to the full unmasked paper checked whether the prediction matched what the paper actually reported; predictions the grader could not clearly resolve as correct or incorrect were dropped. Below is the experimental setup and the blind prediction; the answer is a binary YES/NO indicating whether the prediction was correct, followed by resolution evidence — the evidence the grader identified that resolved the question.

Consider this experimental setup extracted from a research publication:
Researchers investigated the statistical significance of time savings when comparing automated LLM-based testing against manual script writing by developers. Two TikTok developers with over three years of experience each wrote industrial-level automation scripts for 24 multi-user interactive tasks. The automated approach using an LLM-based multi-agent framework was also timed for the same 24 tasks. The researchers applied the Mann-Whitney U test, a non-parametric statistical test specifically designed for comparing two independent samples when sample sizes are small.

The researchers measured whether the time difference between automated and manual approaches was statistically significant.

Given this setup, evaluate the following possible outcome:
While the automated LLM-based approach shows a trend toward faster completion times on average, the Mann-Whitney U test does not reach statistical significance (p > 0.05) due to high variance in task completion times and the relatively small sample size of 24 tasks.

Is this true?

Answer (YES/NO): NO